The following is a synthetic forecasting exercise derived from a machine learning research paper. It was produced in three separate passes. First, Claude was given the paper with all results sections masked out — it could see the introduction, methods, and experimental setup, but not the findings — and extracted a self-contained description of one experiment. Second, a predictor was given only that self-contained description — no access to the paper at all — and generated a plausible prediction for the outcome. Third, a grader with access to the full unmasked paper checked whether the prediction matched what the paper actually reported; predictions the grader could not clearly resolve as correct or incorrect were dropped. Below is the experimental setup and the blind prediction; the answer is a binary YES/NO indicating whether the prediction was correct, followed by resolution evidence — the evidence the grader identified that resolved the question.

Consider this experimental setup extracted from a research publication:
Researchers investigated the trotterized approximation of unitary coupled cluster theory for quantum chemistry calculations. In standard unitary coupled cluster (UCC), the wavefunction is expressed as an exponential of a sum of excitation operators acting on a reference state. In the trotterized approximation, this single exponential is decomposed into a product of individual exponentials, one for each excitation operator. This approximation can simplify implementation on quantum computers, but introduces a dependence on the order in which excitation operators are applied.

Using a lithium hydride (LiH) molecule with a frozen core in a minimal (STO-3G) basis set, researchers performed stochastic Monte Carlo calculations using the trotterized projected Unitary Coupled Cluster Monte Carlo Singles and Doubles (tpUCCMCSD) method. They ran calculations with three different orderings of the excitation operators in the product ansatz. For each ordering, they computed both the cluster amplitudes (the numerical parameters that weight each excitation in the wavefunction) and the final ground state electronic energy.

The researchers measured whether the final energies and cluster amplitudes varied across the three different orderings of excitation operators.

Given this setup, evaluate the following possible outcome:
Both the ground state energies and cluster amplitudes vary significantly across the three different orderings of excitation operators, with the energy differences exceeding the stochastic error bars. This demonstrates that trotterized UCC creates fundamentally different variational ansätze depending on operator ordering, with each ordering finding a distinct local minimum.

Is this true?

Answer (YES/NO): NO